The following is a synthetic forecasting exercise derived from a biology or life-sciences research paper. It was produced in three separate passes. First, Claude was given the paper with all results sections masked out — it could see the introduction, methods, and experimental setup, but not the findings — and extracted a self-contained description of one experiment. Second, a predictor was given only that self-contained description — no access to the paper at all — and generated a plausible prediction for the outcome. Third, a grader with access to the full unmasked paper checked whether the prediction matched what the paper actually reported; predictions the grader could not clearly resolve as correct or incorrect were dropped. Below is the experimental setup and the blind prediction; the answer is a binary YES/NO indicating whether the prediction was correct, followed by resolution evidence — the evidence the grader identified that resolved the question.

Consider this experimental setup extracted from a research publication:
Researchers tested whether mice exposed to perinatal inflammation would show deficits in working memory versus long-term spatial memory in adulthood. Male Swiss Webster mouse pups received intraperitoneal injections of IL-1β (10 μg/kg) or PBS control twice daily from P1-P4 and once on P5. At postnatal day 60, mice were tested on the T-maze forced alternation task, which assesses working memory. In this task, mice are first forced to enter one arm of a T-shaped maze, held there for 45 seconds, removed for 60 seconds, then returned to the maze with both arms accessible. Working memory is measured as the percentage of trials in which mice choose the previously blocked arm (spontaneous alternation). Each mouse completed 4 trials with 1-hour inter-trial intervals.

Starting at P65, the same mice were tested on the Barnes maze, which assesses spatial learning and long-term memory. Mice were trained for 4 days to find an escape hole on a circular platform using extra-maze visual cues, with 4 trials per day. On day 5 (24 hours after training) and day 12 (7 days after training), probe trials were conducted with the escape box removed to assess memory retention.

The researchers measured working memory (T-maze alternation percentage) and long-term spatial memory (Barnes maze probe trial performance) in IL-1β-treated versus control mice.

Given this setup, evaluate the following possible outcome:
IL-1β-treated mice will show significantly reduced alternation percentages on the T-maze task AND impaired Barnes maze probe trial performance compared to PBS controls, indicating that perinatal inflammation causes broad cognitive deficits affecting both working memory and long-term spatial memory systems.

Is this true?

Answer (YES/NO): NO